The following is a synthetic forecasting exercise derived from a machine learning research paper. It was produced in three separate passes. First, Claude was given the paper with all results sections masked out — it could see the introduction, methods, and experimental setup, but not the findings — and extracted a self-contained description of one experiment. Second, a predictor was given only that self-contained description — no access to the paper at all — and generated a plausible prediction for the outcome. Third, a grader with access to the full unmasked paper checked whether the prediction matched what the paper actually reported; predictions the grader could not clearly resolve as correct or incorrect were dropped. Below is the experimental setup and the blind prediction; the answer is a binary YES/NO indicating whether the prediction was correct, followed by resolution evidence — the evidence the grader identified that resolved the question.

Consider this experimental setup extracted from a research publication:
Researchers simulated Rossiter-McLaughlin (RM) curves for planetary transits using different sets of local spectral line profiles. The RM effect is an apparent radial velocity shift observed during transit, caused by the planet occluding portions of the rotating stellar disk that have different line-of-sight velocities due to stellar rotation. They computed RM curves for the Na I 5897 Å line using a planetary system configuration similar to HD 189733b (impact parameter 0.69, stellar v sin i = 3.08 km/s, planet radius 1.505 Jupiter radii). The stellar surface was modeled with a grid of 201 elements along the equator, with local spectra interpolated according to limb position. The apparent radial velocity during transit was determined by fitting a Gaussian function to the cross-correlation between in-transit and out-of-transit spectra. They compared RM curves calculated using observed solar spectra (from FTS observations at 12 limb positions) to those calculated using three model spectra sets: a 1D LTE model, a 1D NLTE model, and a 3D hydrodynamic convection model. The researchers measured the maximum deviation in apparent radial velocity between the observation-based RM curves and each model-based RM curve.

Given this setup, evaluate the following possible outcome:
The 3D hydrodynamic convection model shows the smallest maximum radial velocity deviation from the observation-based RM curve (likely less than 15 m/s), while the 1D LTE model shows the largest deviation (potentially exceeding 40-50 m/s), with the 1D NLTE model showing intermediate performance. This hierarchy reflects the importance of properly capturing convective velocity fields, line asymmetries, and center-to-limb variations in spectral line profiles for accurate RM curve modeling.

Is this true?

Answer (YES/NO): NO